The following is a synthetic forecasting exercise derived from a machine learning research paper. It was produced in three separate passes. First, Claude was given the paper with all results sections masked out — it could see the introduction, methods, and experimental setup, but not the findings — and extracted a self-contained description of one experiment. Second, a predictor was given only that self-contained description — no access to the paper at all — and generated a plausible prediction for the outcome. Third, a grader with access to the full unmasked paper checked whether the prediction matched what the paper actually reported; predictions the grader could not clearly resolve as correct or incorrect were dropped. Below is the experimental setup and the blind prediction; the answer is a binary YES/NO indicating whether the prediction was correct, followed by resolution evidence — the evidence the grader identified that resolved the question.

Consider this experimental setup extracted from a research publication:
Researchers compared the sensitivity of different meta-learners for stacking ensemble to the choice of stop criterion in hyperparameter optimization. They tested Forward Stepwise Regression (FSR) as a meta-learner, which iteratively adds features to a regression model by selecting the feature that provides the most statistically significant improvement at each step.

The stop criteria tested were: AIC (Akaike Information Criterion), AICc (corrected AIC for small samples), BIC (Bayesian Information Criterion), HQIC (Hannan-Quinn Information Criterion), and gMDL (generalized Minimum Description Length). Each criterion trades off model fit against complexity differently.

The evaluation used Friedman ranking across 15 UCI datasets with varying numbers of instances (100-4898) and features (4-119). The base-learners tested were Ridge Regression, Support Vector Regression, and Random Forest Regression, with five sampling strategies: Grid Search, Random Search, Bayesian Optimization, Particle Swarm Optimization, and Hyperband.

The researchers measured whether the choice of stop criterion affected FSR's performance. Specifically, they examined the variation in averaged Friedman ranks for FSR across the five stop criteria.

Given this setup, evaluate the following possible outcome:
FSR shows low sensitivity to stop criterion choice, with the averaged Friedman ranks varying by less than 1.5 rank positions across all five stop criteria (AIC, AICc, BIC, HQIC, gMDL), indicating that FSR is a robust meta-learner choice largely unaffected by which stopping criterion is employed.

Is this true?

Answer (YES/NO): YES